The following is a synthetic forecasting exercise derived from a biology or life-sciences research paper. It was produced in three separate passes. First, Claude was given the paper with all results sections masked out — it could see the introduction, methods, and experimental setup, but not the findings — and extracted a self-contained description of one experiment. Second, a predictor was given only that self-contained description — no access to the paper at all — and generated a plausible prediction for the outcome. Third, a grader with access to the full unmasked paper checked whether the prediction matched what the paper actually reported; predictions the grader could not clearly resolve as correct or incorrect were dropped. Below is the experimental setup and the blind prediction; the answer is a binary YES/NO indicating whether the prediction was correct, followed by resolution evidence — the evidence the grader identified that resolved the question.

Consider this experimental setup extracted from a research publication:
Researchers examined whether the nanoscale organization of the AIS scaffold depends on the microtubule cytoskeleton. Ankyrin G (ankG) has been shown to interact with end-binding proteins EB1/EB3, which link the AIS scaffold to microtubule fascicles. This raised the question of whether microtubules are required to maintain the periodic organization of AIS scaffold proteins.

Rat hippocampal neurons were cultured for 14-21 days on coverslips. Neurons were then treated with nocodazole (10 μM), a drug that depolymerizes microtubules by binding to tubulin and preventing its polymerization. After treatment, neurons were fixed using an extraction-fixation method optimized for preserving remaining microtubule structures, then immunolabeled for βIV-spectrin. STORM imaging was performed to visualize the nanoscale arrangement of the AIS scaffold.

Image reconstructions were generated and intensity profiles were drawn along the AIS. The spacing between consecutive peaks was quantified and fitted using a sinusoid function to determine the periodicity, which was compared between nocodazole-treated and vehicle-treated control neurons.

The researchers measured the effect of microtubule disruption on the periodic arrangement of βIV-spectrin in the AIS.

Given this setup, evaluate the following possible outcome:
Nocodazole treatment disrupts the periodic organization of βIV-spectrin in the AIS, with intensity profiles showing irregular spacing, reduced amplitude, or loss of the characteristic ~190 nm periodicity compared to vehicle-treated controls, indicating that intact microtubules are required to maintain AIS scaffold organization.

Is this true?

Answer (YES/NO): NO